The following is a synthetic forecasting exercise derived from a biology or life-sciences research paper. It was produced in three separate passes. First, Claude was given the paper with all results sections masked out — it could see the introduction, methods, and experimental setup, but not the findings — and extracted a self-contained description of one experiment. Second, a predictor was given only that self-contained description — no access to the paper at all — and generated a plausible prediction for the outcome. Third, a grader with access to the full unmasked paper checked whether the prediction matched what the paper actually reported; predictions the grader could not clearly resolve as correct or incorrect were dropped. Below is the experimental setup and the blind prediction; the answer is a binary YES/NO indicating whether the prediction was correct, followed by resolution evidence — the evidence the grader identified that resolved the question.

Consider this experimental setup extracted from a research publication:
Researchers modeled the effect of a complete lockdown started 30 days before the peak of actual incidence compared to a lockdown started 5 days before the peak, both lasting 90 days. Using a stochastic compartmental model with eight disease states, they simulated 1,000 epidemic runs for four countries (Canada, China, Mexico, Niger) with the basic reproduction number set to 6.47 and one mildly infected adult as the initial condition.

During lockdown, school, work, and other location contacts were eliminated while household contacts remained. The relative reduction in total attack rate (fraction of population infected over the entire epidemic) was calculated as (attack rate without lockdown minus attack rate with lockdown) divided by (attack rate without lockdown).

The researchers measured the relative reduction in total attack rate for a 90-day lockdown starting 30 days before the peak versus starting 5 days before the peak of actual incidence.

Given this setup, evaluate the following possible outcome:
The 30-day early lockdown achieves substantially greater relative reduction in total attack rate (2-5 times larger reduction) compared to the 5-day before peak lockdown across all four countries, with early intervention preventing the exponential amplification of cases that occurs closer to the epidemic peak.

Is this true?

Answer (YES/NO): NO